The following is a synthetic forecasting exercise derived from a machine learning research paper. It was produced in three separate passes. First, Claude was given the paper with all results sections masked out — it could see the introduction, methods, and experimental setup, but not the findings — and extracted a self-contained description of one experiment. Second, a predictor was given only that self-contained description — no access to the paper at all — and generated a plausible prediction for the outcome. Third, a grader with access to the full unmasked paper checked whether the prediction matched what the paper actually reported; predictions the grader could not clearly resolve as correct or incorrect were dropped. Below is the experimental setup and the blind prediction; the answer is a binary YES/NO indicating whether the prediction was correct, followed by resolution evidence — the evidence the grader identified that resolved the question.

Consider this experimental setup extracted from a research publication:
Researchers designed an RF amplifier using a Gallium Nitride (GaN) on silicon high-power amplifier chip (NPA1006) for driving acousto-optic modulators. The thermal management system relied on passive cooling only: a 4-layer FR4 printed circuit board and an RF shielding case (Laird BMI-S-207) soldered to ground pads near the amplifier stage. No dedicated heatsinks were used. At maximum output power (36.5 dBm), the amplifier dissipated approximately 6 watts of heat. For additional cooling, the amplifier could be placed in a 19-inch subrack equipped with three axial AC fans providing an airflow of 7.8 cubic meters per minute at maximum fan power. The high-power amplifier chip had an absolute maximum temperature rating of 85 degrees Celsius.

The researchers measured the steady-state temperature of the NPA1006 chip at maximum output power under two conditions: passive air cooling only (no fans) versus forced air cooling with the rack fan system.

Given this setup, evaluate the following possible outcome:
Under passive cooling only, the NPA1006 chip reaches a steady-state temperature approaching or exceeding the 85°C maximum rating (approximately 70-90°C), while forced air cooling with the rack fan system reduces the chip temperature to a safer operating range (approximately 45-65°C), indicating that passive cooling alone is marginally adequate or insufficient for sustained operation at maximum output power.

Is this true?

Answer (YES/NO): YES